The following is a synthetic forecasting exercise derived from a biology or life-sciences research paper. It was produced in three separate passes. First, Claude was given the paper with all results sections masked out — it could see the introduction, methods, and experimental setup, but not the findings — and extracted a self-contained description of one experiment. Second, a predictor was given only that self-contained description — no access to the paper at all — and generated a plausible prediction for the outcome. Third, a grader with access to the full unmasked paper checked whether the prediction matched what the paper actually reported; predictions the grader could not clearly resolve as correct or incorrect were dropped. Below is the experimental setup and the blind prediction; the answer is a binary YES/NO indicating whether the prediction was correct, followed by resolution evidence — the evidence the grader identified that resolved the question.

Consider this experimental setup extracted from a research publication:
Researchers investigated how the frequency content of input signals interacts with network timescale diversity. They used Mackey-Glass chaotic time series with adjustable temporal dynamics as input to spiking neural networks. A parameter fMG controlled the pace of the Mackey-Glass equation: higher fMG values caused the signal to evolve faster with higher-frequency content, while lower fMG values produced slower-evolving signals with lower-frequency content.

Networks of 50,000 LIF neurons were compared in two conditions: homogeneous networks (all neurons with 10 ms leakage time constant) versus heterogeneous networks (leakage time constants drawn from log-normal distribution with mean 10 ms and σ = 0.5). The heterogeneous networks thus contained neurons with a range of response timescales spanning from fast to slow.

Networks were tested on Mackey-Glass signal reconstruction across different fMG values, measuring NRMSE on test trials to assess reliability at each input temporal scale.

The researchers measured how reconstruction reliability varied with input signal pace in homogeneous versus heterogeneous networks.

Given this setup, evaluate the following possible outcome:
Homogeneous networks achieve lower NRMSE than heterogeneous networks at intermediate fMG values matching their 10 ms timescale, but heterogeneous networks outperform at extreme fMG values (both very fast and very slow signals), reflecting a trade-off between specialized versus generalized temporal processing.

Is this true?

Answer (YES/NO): NO